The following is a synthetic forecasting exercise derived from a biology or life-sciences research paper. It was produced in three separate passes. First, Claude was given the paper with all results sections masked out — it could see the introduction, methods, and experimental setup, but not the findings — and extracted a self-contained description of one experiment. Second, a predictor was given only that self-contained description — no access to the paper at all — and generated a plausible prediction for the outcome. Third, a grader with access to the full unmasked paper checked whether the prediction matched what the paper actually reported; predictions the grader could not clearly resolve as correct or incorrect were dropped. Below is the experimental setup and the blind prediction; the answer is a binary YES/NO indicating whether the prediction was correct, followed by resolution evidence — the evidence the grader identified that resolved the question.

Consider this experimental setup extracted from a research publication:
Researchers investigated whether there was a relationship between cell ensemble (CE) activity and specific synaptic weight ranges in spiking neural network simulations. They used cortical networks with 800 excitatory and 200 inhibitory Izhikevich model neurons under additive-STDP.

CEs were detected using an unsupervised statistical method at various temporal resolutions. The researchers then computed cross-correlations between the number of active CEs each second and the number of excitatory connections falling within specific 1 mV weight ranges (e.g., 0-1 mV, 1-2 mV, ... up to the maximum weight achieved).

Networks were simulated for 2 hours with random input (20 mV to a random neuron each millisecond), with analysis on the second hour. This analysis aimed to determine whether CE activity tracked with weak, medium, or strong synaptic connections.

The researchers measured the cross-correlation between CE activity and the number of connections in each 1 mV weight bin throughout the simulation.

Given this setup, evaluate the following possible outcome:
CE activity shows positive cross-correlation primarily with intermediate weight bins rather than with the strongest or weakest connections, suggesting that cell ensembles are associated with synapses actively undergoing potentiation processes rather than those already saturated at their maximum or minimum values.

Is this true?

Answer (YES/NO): NO